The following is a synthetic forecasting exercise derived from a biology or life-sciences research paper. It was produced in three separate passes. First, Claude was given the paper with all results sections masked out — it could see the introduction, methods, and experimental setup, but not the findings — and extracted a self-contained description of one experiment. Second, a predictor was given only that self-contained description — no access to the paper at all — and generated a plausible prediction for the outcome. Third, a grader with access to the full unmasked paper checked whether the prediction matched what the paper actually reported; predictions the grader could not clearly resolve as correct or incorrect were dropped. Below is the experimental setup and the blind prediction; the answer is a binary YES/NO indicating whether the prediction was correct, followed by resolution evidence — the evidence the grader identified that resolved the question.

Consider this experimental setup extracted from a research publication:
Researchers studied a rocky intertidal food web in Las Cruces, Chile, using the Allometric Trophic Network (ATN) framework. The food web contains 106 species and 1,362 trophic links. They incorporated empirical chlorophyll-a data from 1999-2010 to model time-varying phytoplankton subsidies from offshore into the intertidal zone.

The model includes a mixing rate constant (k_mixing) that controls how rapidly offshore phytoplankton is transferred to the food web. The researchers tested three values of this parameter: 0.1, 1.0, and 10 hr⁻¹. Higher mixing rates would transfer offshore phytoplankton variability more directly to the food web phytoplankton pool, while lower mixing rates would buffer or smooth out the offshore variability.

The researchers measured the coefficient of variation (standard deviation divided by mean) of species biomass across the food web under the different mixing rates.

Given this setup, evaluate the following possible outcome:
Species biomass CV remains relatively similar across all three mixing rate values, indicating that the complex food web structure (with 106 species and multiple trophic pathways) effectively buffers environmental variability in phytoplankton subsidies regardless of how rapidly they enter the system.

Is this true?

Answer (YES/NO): NO